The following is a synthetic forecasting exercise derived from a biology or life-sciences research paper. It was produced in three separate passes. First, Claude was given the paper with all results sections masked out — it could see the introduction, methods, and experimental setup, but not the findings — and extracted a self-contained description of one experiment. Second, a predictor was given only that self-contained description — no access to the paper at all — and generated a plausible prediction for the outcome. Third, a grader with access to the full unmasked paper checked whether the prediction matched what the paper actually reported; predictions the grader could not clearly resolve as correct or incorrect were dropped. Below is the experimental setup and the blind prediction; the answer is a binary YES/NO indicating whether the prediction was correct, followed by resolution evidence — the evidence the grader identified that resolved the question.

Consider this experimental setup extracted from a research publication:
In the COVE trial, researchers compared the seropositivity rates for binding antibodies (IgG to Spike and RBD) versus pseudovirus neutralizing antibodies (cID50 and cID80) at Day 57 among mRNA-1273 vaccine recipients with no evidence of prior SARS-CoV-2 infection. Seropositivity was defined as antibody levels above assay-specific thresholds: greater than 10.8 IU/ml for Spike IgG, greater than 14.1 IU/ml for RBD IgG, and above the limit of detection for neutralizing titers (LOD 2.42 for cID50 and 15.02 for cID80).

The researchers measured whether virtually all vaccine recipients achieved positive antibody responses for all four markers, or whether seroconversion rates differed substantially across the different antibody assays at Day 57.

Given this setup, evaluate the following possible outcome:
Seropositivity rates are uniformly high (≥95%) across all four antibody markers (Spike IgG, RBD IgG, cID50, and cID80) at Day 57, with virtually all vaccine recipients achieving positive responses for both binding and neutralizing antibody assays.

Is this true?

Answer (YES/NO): YES